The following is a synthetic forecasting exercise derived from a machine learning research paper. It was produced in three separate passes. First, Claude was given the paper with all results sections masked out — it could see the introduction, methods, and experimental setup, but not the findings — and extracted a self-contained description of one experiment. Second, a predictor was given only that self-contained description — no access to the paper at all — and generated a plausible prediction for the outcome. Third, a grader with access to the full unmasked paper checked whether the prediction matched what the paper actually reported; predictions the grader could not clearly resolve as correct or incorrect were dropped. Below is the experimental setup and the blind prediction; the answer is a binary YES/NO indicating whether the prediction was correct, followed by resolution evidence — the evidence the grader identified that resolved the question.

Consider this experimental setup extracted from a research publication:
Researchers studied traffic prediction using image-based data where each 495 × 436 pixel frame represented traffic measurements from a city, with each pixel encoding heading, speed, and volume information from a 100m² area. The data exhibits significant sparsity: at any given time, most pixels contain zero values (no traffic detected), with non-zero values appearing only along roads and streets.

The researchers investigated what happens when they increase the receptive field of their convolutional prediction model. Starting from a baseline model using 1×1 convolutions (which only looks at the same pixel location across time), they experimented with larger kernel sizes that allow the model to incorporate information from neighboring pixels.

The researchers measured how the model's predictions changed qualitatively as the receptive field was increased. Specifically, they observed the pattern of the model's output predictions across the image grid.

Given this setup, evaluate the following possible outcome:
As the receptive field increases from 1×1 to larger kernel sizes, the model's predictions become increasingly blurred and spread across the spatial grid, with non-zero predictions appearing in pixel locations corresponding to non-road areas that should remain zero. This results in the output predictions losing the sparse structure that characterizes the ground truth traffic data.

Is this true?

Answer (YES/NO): NO